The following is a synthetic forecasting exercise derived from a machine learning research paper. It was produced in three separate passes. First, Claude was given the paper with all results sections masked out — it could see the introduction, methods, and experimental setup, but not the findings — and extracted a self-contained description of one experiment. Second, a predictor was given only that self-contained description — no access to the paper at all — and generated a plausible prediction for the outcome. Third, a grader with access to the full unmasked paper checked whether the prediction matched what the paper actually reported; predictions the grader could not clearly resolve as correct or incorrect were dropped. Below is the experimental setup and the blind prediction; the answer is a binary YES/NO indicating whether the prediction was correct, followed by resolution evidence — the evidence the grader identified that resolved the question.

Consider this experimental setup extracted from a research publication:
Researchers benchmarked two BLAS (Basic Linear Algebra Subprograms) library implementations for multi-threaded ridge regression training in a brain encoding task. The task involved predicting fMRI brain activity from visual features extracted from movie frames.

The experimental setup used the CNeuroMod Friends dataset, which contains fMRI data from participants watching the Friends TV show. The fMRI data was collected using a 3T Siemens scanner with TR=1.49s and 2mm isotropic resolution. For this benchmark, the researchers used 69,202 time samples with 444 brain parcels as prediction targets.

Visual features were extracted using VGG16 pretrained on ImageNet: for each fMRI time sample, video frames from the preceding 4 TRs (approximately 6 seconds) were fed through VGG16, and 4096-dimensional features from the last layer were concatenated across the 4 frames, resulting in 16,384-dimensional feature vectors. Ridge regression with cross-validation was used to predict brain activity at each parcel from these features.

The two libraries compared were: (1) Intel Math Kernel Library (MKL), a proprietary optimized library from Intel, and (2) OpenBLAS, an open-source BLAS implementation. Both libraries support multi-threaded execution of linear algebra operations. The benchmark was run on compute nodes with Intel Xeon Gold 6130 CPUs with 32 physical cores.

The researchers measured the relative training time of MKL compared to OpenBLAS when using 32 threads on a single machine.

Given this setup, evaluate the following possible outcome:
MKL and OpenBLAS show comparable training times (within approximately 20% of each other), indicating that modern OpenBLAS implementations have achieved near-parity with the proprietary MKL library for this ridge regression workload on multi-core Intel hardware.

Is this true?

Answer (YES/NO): NO